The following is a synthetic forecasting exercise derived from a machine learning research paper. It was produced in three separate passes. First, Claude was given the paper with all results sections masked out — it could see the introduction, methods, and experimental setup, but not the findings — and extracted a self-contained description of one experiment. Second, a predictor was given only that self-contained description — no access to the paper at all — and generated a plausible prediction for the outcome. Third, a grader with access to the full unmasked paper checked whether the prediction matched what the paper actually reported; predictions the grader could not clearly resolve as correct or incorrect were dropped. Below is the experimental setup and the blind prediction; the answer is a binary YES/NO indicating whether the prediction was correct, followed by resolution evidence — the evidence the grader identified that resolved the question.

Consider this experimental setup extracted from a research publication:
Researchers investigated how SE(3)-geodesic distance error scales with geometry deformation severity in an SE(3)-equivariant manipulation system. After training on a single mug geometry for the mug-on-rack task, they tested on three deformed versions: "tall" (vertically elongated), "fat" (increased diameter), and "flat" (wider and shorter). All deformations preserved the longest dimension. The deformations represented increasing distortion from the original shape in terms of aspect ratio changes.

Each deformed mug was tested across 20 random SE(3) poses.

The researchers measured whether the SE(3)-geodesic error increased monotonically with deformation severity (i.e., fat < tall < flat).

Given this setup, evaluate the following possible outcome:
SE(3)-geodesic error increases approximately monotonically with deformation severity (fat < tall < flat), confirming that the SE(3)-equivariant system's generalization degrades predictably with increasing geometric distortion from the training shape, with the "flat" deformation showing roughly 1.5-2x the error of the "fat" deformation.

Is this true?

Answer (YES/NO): YES